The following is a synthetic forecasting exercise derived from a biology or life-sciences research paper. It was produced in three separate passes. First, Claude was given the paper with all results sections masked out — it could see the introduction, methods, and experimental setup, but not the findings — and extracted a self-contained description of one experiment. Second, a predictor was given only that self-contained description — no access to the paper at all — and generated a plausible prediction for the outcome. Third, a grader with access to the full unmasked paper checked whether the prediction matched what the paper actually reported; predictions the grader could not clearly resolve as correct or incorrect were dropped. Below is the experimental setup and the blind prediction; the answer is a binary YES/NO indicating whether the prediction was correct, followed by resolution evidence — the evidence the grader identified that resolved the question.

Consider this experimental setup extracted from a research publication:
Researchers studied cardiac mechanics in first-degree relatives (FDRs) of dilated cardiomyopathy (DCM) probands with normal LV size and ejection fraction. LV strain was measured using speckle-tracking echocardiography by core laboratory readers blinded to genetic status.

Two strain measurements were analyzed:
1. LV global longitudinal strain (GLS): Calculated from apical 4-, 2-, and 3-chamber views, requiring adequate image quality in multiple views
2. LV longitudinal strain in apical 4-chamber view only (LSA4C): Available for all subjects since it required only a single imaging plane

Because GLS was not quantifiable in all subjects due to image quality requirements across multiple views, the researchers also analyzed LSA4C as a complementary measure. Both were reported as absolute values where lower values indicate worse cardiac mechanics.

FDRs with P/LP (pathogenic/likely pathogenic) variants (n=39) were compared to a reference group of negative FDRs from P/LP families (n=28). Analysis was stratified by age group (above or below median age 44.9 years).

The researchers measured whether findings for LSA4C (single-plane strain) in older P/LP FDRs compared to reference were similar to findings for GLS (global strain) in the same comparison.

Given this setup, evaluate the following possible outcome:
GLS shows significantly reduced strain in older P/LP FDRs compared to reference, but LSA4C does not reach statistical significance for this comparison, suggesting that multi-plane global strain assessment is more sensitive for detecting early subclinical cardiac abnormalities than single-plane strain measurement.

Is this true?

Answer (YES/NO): NO